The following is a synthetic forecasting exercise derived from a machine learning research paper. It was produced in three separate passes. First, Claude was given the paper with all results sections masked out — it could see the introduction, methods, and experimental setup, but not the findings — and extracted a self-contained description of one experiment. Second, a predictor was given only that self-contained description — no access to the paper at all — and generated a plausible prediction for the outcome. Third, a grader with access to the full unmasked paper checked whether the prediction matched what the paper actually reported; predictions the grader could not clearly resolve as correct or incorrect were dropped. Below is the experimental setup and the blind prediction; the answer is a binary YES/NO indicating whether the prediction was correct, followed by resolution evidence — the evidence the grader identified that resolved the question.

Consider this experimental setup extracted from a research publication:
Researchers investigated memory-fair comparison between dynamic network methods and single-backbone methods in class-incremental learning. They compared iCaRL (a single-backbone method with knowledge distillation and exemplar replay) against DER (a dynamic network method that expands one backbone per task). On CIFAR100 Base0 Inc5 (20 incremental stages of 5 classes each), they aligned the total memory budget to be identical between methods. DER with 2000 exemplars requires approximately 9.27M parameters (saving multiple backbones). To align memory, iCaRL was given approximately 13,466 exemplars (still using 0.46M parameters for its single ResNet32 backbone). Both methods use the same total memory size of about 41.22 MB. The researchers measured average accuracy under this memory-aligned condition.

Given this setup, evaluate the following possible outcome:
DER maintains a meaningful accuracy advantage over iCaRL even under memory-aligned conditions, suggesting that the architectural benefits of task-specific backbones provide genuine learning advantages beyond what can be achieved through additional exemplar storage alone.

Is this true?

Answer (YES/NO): NO